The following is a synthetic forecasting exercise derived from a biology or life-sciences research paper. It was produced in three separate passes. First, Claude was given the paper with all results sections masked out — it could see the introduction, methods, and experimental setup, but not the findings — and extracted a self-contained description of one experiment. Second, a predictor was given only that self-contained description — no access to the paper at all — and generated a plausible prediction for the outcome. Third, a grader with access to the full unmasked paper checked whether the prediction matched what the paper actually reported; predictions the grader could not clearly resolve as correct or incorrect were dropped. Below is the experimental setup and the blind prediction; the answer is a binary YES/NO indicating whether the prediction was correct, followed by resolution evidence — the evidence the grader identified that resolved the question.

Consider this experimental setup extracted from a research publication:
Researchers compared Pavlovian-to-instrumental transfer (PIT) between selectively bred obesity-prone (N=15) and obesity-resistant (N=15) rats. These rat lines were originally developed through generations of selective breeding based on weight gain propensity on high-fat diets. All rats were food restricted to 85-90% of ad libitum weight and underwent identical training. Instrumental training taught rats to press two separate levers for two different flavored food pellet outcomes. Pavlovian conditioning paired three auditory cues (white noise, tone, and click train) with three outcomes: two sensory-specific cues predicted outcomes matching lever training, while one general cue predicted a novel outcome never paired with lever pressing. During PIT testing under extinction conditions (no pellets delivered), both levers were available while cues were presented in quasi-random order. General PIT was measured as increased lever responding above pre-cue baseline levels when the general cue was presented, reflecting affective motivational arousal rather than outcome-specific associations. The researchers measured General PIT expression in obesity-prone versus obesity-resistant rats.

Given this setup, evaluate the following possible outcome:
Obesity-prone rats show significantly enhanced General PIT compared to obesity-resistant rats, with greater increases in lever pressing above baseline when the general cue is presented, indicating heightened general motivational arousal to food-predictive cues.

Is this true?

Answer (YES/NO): YES